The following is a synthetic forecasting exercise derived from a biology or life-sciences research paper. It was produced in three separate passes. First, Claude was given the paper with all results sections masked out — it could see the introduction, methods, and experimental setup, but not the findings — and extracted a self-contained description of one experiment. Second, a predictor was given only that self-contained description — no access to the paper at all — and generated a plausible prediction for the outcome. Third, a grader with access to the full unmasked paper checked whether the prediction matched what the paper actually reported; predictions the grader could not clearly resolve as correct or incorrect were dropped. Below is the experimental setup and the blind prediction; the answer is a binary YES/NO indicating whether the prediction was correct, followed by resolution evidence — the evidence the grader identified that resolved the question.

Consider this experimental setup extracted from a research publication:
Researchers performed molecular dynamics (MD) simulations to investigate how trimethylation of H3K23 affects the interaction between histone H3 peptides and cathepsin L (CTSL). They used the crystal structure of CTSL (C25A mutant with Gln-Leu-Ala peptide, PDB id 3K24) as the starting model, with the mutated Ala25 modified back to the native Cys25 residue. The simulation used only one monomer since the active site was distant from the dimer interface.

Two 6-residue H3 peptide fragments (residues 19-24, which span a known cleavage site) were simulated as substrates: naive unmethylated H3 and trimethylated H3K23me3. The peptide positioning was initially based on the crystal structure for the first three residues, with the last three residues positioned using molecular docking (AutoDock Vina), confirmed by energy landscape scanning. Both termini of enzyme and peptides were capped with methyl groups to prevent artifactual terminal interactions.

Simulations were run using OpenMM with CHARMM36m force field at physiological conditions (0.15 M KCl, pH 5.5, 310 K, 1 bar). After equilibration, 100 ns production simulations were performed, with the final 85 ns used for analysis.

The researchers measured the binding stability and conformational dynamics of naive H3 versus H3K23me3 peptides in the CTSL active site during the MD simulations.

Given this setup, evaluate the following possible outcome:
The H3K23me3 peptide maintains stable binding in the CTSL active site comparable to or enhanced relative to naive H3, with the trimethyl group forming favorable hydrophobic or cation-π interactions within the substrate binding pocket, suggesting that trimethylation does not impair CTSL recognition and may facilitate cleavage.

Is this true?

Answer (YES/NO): NO